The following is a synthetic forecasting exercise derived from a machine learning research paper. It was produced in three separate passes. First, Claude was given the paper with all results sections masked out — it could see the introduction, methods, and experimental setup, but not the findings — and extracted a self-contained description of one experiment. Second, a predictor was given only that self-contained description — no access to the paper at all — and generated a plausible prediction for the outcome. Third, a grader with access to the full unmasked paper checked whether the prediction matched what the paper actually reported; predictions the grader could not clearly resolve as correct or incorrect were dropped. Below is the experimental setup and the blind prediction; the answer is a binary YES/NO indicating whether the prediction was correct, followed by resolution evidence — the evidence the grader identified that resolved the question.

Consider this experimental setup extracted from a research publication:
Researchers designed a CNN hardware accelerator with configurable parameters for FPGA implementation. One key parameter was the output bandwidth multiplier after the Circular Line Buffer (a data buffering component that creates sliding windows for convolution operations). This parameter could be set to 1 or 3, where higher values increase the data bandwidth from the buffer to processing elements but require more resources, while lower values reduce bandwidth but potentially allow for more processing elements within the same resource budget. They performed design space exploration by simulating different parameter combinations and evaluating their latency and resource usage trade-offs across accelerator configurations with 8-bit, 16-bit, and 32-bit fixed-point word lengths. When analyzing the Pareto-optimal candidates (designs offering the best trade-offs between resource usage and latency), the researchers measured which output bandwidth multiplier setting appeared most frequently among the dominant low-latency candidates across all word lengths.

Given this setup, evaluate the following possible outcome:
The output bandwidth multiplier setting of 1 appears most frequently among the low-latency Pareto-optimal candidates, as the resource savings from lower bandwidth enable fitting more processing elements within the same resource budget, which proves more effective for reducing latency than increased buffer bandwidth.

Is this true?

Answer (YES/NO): YES